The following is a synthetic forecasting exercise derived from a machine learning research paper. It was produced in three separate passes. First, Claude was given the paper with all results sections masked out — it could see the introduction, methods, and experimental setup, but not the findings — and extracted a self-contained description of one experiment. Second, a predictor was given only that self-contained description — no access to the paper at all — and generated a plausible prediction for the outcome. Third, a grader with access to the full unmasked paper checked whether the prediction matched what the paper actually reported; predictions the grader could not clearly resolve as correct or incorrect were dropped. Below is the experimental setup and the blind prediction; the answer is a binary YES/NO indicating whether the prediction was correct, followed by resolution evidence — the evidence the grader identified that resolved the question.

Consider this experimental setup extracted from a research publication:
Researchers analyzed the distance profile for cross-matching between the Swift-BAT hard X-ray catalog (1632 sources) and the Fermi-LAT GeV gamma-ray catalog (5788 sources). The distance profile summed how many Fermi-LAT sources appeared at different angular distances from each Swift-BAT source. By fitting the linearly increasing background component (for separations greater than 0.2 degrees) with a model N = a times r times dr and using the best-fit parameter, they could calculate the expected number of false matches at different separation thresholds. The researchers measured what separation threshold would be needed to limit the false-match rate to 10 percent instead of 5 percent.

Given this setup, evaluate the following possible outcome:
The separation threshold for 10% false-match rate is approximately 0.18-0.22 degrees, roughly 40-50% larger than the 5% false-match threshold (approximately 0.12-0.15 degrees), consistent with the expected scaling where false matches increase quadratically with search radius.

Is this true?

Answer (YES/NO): NO